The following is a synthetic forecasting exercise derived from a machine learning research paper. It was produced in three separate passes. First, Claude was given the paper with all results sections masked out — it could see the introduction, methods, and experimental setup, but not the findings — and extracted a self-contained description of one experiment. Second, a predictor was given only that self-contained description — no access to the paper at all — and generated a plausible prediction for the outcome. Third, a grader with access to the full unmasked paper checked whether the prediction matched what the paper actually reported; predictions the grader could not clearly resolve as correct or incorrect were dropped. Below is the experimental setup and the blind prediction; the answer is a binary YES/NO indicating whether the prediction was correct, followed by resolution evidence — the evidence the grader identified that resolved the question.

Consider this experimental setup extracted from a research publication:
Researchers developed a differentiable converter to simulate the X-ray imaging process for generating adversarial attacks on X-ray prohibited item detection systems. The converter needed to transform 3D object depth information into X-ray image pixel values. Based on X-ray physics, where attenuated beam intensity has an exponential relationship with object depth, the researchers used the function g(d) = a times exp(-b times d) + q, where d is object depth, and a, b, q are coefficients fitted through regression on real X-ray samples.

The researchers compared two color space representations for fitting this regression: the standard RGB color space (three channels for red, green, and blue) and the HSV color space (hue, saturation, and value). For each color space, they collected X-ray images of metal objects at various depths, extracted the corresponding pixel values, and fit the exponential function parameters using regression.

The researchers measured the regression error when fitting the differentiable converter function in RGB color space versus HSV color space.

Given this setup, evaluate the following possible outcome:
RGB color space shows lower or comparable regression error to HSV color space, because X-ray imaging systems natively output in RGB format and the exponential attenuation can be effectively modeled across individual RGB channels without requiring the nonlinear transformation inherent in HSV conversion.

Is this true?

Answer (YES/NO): NO